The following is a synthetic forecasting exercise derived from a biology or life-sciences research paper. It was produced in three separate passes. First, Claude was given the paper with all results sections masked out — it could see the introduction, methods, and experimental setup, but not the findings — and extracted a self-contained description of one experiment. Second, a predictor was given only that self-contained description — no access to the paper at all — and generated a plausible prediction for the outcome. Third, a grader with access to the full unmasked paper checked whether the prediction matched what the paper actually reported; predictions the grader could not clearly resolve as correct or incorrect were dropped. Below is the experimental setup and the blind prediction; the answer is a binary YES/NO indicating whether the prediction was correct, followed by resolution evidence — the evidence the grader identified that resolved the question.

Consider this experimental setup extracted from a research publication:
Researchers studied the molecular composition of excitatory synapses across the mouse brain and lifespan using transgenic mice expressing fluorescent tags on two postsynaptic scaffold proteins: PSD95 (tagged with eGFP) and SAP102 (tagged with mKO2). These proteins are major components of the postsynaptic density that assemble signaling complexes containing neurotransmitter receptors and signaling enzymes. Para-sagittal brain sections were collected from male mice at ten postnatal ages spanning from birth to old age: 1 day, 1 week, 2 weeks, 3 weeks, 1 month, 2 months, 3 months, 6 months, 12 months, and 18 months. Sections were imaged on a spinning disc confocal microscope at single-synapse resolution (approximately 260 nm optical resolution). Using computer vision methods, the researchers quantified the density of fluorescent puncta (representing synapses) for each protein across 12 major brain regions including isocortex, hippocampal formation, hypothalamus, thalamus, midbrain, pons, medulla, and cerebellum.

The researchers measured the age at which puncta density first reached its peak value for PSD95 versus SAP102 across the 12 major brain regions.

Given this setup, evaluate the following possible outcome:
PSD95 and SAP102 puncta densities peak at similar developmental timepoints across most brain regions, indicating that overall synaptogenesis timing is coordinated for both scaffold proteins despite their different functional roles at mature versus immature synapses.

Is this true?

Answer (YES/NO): NO